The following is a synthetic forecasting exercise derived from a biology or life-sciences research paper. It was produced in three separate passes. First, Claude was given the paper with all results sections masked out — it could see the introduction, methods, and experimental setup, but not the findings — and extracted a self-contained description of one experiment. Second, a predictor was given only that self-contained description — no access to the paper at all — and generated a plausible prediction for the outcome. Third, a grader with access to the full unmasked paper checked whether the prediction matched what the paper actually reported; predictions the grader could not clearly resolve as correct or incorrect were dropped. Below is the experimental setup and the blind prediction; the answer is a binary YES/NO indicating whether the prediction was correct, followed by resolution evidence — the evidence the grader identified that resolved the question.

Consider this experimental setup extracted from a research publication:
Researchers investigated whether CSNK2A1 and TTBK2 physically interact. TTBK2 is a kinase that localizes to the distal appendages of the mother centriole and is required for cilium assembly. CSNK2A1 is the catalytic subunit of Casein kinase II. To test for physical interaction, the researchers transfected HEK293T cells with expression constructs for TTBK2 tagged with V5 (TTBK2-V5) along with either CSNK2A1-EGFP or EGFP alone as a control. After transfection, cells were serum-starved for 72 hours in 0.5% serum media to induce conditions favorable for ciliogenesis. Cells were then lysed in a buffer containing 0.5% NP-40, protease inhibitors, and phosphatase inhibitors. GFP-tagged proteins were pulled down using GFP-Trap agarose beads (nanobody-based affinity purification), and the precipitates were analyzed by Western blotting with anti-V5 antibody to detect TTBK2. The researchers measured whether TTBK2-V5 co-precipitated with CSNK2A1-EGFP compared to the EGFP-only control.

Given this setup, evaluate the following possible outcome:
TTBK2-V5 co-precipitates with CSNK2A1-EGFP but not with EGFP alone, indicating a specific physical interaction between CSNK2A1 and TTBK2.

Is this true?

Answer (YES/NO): YES